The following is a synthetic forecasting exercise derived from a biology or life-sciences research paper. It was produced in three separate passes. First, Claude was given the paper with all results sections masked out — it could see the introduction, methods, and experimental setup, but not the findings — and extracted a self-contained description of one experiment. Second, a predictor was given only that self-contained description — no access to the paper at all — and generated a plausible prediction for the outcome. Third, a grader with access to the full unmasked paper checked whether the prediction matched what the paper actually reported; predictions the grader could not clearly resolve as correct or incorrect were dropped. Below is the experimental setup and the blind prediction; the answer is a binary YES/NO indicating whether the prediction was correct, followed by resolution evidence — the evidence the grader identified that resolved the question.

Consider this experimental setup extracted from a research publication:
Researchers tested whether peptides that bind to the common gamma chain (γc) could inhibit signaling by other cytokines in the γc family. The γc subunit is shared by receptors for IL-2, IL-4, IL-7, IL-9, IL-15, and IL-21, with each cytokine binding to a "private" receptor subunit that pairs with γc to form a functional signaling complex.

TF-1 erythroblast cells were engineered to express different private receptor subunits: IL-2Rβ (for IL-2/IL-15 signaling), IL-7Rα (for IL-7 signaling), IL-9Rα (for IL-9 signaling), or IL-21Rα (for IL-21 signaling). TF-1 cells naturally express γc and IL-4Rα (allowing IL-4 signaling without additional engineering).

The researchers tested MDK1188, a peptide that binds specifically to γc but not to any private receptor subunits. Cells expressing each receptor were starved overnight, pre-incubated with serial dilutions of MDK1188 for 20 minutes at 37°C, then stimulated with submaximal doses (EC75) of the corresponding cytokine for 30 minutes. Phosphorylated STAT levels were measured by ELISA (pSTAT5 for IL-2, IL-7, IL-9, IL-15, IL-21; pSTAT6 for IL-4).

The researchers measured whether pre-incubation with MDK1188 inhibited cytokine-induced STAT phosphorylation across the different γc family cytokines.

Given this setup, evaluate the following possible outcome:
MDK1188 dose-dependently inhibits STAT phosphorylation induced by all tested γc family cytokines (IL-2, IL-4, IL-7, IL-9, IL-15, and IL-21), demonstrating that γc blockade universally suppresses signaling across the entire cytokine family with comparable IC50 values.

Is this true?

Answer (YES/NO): NO